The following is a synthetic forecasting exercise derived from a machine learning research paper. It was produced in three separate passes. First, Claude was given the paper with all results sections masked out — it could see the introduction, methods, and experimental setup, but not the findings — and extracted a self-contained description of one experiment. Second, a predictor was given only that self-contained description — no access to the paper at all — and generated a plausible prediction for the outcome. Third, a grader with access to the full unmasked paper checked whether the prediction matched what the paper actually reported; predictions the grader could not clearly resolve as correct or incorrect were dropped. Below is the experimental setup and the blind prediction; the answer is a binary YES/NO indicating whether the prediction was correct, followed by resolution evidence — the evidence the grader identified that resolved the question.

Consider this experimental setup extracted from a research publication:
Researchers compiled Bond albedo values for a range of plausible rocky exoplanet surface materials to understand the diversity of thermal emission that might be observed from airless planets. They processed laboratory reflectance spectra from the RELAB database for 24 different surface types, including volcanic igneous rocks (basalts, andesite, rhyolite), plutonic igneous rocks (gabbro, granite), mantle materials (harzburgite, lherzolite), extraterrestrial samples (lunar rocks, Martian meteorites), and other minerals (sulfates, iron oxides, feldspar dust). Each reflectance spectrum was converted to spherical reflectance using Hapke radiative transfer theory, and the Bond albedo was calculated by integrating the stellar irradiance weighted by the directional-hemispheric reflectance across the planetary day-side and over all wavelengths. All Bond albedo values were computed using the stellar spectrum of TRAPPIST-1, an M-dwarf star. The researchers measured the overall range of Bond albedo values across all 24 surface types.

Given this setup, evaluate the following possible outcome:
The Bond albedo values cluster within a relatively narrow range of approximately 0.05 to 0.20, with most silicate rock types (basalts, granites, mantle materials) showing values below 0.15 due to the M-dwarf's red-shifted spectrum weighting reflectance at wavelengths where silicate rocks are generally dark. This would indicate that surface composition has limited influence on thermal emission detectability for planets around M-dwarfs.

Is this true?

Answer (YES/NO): NO